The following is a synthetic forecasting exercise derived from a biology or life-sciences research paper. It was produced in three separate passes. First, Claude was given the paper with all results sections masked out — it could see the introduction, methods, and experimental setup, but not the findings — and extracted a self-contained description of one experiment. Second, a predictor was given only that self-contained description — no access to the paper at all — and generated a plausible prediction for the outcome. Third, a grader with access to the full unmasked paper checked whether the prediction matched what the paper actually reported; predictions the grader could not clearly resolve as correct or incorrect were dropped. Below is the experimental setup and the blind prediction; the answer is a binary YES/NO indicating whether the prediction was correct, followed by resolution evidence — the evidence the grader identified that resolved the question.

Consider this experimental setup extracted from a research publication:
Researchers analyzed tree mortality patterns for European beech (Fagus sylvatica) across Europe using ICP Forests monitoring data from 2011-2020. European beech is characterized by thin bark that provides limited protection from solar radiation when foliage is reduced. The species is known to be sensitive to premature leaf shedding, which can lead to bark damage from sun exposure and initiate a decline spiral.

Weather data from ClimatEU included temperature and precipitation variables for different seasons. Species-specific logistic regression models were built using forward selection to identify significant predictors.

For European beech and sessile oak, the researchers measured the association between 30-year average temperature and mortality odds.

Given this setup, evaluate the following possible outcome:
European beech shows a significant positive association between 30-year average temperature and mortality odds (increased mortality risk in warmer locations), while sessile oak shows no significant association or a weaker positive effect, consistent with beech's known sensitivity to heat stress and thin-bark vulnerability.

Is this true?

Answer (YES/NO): NO